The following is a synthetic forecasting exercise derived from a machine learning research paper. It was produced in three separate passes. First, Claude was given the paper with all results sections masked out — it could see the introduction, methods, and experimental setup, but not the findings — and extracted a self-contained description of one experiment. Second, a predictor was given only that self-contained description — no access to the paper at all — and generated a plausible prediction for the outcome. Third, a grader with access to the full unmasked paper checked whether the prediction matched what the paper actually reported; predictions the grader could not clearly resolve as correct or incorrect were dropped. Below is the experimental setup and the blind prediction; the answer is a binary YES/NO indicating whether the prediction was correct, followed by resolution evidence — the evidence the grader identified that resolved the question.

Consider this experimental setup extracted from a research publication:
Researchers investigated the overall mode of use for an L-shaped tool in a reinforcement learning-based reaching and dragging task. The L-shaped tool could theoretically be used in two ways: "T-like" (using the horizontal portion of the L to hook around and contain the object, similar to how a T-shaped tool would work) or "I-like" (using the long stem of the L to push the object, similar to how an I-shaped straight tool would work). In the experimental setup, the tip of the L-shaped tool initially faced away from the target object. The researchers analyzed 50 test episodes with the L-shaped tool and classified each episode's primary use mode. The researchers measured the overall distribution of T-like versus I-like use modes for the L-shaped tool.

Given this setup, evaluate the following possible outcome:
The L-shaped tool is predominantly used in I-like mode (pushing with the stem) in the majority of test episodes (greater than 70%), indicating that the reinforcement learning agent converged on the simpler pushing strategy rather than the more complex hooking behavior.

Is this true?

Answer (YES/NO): NO